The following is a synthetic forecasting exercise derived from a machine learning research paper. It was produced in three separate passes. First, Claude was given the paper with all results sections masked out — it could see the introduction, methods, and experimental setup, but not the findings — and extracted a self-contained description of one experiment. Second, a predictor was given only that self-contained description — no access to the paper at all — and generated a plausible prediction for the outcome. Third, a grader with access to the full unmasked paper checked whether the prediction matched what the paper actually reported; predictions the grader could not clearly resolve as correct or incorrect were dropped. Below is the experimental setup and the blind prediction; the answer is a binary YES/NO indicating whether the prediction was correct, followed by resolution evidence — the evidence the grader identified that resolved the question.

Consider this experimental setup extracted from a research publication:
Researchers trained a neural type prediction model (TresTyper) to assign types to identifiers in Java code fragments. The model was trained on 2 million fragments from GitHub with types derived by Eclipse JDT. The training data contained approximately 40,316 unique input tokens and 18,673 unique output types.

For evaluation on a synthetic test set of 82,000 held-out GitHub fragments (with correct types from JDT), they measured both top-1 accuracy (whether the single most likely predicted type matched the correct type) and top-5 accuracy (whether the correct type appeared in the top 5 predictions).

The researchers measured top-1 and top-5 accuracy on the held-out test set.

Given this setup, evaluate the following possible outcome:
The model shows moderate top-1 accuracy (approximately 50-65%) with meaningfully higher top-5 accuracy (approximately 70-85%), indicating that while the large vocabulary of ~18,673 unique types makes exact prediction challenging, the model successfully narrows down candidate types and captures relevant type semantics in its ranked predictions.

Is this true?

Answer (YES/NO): NO